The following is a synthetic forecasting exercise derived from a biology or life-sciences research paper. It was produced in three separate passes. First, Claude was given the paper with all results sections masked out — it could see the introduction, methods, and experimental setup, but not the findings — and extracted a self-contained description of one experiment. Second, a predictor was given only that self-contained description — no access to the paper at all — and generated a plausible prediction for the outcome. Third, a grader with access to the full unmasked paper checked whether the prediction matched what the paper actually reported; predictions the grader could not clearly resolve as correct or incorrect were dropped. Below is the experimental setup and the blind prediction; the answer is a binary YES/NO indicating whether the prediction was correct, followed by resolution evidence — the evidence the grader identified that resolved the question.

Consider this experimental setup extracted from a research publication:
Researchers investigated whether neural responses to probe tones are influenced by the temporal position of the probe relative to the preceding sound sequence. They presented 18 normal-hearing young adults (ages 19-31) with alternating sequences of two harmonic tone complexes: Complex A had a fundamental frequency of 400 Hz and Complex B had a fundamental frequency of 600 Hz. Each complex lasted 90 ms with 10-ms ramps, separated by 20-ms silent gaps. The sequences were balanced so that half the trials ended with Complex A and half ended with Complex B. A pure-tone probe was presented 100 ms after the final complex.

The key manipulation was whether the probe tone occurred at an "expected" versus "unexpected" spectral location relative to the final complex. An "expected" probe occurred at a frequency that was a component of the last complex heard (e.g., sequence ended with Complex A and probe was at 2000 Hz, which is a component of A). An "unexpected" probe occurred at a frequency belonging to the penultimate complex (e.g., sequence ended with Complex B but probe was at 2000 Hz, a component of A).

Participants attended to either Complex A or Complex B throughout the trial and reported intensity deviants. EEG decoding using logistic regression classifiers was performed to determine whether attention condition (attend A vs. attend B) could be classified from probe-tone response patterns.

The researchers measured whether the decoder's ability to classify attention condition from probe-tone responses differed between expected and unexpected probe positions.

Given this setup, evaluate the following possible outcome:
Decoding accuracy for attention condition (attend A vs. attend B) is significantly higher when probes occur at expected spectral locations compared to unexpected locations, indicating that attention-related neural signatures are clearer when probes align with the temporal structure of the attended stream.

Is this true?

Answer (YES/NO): NO